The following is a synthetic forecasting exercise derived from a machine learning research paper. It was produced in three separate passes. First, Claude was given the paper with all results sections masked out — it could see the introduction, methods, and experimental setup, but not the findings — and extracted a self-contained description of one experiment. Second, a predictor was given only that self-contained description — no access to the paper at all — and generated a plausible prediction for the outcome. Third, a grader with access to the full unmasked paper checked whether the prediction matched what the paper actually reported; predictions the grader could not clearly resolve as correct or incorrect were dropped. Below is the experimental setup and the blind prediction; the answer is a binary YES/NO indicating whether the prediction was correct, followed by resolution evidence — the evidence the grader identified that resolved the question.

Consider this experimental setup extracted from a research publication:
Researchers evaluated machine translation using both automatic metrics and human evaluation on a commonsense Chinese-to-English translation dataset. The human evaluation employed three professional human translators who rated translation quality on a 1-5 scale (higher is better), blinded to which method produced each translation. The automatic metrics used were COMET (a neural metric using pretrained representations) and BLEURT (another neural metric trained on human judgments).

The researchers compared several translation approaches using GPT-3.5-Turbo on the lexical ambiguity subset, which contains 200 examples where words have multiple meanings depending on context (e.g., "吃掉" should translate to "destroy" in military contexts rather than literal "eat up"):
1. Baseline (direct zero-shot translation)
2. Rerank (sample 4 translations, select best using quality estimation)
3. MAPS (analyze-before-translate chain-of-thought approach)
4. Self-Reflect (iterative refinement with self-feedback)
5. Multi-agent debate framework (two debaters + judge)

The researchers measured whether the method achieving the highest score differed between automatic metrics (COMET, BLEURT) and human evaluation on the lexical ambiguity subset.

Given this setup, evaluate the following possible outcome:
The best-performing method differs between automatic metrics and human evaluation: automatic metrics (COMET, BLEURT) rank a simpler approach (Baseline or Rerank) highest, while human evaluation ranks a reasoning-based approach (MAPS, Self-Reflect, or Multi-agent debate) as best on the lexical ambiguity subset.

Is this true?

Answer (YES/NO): NO